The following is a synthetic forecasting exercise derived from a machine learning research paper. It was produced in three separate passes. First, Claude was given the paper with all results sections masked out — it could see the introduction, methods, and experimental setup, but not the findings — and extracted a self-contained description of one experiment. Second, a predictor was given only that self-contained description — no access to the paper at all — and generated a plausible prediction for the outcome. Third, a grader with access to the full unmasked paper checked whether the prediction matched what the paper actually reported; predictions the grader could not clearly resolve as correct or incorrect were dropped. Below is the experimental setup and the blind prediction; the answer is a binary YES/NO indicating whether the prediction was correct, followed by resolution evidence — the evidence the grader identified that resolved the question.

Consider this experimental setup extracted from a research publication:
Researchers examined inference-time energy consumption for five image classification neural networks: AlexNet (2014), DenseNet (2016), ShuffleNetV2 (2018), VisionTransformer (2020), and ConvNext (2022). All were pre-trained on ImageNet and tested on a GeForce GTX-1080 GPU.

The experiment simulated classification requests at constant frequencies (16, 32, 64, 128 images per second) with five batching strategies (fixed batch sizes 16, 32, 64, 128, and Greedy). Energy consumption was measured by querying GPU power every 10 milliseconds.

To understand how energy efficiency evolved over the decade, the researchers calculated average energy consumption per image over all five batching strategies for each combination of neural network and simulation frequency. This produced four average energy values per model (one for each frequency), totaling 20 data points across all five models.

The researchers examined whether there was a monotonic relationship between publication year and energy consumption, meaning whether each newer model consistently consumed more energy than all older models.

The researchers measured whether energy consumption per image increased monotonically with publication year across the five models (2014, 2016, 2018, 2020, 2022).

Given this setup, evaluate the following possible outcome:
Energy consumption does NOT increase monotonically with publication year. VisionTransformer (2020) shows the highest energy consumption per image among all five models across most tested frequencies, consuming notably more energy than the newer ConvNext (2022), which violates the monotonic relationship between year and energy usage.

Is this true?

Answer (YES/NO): NO